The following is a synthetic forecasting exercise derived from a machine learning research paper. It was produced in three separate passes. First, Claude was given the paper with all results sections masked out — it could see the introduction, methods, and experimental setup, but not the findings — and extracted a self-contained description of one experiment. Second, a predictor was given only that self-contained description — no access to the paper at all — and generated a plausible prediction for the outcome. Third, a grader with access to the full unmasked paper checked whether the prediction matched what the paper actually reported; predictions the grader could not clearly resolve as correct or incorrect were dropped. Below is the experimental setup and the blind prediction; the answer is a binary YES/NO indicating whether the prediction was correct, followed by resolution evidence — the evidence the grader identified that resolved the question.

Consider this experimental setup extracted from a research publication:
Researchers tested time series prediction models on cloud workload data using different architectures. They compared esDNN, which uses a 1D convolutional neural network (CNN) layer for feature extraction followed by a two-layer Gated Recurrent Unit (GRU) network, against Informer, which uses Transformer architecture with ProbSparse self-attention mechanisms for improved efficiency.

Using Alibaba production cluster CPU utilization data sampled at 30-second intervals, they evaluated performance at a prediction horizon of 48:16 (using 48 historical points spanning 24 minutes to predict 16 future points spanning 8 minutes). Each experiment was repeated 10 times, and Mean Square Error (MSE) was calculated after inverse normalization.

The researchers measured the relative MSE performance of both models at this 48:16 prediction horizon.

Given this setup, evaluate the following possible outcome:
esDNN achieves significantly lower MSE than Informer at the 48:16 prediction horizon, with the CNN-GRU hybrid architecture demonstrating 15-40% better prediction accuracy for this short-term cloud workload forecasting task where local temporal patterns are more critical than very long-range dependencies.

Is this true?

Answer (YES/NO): NO